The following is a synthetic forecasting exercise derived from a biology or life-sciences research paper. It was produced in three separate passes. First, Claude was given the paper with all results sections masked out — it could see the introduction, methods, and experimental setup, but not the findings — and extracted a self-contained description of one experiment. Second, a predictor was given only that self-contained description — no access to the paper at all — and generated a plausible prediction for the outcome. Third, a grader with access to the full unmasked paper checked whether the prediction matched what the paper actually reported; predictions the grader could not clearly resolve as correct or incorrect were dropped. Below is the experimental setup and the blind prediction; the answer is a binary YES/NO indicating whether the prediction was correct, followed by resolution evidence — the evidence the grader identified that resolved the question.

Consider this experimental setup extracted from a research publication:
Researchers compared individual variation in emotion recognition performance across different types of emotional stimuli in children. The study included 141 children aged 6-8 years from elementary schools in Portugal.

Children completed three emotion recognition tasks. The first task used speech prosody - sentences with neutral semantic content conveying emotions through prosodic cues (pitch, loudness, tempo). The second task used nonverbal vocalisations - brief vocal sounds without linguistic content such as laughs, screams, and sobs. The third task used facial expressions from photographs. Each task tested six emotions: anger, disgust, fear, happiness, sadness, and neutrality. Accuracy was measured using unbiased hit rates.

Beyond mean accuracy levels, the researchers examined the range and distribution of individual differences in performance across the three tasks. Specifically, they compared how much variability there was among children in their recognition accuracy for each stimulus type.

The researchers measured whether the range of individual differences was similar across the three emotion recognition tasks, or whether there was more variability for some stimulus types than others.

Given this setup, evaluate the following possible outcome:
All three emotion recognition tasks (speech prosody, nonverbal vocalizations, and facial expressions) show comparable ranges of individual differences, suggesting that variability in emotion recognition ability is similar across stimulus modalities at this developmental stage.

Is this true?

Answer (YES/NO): NO